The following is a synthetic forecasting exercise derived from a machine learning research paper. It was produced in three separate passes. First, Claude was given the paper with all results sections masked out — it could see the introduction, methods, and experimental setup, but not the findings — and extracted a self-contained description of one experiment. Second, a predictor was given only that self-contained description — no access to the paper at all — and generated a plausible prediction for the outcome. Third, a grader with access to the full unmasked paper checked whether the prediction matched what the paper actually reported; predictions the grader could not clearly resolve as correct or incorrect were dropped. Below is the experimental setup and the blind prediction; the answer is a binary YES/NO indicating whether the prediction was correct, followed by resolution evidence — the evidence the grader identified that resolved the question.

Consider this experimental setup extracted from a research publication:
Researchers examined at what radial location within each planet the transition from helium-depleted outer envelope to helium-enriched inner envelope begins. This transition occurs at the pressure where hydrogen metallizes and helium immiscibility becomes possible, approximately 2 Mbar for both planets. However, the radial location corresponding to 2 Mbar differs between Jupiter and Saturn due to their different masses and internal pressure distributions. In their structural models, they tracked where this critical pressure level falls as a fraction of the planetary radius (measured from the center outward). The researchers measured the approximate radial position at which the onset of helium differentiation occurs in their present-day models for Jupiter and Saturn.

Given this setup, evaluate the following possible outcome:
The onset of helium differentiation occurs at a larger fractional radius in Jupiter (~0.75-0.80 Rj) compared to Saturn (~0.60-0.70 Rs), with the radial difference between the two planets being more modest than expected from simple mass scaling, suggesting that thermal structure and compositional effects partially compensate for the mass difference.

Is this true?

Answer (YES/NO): NO